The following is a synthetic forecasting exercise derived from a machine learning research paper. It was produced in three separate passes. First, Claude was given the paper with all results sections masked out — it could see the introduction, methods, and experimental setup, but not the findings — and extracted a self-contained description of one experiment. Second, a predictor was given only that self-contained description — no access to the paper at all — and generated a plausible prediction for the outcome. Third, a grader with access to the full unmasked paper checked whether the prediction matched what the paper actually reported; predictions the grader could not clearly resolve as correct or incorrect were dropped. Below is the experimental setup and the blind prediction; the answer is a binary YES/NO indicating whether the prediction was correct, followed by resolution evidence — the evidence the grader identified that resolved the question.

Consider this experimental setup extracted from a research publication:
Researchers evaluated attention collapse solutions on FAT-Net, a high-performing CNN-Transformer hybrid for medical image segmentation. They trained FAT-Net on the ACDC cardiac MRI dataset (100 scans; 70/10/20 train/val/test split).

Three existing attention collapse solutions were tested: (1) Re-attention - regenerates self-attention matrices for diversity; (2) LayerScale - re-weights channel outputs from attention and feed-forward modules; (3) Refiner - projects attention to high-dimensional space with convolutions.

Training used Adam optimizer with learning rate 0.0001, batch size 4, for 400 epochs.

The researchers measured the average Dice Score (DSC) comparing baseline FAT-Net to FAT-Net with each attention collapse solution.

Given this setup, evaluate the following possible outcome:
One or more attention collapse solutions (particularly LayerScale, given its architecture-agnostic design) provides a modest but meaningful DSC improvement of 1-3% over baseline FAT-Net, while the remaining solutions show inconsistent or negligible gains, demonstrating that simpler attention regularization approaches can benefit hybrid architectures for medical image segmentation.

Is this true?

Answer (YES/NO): NO